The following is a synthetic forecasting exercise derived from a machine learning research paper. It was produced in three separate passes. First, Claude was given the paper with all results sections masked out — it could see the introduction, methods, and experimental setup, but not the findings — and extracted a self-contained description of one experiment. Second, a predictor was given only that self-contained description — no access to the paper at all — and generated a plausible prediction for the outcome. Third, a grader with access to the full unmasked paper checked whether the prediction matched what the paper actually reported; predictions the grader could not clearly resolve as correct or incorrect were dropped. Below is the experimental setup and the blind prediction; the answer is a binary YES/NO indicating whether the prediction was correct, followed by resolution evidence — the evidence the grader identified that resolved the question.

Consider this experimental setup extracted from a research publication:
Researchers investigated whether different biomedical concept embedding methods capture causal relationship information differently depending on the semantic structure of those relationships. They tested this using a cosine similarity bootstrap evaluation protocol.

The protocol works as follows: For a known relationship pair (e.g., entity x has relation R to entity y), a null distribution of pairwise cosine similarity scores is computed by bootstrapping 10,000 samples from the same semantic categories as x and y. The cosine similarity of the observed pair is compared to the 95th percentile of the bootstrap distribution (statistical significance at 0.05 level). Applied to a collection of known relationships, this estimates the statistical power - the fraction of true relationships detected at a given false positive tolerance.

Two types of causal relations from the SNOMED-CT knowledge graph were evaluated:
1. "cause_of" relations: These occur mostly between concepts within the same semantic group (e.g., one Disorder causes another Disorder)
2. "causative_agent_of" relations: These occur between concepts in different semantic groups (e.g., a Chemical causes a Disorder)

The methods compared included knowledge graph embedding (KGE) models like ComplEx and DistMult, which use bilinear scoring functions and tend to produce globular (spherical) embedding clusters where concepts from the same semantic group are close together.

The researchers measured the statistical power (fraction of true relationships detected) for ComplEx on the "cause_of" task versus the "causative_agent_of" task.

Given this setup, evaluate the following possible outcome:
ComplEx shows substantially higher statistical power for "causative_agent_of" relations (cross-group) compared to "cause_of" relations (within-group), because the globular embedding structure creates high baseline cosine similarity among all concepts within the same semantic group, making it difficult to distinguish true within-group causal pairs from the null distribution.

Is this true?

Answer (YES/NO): NO